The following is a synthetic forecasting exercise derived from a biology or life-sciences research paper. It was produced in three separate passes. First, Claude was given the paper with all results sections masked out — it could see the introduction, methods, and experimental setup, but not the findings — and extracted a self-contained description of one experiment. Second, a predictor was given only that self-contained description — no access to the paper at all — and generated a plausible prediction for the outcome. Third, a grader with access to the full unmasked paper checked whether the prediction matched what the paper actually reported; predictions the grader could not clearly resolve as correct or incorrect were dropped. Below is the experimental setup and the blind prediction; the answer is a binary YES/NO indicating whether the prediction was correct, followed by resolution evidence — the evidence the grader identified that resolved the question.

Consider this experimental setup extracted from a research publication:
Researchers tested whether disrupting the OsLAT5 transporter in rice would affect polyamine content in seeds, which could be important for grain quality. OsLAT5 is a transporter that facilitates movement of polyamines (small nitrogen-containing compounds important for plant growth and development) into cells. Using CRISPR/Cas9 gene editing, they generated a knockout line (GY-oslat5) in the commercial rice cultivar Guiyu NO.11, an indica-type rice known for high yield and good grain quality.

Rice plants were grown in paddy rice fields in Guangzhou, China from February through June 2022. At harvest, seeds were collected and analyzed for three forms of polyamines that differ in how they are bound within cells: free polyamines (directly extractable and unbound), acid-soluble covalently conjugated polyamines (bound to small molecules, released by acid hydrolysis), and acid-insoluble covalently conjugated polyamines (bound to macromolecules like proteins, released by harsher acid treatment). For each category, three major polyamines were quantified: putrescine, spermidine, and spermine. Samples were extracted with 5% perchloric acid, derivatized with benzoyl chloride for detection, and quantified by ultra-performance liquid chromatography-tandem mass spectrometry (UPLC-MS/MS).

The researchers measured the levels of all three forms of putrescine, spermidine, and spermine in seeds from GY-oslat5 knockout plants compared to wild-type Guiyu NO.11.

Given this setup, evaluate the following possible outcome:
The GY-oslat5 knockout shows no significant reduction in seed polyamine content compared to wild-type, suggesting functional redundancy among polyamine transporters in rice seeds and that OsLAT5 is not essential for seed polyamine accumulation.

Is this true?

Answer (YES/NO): NO